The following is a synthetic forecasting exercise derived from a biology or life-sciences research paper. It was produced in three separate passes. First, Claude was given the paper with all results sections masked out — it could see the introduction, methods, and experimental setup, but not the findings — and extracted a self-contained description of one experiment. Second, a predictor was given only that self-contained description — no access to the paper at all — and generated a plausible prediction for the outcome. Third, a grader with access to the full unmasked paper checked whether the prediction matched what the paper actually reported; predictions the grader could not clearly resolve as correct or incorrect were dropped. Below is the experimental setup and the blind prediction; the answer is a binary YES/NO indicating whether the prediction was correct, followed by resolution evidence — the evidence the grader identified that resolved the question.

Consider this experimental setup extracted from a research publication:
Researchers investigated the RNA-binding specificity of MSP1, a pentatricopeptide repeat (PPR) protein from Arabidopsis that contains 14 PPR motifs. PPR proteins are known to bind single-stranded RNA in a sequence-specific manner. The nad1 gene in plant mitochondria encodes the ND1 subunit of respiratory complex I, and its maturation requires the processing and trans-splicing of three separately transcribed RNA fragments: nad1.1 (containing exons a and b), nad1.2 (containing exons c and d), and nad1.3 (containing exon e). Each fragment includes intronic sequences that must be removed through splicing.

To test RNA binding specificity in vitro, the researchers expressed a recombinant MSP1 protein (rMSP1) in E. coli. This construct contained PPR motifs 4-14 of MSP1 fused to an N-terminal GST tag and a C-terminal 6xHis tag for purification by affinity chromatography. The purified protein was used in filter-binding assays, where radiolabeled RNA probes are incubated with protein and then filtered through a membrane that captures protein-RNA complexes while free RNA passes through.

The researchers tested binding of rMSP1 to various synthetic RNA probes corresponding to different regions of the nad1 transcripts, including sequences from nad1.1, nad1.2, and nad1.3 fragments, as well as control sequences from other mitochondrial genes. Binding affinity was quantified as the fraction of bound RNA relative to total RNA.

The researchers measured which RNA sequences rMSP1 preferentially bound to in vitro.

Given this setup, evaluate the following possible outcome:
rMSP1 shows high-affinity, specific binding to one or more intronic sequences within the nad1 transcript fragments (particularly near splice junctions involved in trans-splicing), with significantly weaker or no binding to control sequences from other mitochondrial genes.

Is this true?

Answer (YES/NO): NO